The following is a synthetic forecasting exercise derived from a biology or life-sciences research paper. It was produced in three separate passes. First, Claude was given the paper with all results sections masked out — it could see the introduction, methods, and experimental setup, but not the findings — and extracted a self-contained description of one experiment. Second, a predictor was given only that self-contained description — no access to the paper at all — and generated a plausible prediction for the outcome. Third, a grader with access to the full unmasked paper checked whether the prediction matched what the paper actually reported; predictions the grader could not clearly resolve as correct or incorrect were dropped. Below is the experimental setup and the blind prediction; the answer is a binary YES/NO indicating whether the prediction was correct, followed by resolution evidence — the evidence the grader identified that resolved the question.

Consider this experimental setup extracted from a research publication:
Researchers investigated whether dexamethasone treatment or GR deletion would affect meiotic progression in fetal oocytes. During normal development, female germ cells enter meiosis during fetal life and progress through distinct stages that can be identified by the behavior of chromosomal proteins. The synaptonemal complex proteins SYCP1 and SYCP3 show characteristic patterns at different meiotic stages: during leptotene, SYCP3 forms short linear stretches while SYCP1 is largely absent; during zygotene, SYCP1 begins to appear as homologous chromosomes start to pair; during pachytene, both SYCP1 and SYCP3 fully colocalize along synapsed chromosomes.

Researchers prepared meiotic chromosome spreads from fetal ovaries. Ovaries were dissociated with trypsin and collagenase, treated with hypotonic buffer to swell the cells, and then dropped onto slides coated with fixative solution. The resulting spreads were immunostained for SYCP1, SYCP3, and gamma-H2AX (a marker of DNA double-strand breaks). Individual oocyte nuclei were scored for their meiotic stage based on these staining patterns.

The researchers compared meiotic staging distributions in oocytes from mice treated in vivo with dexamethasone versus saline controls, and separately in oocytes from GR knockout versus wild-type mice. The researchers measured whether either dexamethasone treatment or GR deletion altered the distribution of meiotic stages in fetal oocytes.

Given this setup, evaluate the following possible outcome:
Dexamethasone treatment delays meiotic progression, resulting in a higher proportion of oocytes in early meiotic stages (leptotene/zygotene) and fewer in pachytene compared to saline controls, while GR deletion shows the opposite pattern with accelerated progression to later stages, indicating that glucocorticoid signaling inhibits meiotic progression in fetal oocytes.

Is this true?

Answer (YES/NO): NO